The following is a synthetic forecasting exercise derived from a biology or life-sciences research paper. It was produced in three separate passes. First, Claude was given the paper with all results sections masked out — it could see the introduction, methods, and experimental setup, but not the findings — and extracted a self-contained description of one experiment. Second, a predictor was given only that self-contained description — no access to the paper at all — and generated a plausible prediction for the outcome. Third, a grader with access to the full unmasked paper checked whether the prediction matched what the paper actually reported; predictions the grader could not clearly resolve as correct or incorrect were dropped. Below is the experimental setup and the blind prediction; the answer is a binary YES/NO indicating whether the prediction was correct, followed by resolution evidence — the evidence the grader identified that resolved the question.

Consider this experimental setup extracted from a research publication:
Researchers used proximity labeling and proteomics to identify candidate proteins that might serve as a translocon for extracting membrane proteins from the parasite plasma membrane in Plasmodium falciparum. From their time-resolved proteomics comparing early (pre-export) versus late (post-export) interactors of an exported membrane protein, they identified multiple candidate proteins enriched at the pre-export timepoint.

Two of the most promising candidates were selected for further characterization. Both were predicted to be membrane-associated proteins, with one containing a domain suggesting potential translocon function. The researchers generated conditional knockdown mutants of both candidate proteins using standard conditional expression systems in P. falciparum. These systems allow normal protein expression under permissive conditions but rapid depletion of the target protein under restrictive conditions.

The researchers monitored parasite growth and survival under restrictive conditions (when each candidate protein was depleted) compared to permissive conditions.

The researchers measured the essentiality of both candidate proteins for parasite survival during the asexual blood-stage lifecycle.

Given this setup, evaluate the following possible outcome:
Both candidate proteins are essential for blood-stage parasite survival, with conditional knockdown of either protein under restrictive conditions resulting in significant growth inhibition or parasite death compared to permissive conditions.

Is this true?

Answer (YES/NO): YES